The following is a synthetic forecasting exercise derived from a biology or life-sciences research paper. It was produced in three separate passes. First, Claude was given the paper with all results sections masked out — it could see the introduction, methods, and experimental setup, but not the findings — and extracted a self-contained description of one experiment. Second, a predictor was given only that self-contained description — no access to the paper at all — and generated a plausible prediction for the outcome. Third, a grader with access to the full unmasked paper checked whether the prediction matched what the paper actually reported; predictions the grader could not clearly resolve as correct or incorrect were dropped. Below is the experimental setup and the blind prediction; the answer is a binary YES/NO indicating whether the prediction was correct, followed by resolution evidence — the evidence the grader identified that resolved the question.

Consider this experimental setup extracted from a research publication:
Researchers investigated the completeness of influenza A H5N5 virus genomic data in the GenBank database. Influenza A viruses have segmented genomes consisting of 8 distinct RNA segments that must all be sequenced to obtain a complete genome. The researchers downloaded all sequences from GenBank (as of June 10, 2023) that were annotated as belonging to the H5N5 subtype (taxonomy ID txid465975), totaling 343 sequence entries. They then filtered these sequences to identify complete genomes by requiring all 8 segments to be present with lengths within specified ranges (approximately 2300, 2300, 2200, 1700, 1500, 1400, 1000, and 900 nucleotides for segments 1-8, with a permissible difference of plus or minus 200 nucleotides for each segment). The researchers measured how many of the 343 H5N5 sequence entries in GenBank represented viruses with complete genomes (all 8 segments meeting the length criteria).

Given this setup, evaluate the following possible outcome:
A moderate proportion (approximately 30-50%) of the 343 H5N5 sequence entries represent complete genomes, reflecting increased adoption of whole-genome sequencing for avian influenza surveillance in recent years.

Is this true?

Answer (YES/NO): NO